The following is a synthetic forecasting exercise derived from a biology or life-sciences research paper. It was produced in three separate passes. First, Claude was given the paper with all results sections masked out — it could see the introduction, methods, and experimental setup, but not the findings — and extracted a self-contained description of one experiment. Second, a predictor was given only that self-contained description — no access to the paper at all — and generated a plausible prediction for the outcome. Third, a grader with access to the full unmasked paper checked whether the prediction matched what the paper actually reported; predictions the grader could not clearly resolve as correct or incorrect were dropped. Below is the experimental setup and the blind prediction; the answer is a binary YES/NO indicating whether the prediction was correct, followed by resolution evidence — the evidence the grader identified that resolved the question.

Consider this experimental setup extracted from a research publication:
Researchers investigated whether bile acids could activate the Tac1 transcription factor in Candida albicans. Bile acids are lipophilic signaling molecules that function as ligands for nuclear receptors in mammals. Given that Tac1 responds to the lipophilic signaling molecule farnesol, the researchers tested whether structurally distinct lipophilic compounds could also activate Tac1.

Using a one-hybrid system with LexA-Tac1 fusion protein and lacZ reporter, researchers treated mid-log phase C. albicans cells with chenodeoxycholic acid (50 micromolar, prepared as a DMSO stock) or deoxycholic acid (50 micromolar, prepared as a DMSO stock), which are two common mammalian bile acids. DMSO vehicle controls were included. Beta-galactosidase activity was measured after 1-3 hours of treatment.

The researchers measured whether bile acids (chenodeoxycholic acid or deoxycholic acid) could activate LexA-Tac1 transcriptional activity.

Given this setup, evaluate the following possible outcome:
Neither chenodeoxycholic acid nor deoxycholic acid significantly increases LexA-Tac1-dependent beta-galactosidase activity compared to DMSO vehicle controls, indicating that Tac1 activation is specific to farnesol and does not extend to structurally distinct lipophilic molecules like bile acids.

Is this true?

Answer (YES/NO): YES